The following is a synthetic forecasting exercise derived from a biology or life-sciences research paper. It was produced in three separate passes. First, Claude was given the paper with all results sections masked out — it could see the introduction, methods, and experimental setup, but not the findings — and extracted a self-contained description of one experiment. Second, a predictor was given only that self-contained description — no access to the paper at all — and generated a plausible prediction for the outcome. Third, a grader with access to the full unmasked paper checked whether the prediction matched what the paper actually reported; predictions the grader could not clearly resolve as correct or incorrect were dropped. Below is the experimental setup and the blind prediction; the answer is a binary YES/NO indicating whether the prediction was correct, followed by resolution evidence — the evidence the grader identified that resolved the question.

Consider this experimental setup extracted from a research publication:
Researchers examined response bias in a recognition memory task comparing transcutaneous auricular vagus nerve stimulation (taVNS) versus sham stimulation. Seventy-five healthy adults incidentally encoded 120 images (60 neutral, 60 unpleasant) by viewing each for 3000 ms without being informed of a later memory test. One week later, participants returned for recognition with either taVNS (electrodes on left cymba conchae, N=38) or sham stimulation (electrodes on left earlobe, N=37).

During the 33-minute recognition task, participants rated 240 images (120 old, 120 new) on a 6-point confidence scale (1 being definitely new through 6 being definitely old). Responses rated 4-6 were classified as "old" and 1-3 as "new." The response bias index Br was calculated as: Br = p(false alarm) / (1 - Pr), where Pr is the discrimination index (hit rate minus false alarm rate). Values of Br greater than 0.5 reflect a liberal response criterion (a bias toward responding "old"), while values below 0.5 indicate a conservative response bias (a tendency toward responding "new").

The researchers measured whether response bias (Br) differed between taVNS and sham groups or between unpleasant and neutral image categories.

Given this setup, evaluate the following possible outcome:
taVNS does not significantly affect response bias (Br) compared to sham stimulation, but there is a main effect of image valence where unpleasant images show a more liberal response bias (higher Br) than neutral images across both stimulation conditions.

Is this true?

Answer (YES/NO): YES